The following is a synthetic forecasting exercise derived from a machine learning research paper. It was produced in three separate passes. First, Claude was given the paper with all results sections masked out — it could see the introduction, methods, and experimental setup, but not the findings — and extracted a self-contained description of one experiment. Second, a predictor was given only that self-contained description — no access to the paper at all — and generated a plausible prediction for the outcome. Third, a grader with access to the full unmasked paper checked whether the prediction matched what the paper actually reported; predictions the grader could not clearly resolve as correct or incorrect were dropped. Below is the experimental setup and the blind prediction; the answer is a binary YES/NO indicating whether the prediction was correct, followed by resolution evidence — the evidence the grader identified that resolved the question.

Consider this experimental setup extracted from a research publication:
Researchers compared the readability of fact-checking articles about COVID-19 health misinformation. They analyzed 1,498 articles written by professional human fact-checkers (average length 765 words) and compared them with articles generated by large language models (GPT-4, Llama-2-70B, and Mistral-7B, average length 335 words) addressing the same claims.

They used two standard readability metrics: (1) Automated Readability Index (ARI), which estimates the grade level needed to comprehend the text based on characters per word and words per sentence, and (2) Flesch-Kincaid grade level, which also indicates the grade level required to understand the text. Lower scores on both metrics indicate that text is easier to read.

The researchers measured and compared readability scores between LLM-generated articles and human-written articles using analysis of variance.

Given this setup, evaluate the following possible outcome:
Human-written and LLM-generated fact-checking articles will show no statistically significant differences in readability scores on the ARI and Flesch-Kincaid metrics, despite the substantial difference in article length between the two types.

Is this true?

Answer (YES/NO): NO